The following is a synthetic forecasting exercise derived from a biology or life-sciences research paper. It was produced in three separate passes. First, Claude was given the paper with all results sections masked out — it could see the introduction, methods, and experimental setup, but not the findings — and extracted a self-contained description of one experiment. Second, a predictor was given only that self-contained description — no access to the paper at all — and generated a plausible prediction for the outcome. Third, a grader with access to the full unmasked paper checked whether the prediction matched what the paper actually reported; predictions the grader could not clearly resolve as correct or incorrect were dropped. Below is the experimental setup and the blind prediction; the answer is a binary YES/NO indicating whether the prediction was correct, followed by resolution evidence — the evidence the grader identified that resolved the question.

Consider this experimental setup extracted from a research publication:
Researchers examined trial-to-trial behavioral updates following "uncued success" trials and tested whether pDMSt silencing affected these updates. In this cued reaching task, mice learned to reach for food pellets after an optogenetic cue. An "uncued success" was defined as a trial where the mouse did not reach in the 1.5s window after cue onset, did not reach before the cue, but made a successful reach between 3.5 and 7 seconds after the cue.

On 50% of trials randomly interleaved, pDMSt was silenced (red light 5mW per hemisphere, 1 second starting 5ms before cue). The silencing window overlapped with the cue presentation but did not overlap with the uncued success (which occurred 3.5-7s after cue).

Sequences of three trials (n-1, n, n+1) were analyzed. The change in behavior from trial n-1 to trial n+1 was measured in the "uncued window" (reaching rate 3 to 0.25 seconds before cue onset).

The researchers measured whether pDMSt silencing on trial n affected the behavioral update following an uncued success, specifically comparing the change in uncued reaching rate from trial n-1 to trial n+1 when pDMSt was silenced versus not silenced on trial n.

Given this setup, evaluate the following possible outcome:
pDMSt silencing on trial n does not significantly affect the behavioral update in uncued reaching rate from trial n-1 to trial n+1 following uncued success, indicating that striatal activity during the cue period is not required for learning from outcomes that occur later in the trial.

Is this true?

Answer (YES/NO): YES